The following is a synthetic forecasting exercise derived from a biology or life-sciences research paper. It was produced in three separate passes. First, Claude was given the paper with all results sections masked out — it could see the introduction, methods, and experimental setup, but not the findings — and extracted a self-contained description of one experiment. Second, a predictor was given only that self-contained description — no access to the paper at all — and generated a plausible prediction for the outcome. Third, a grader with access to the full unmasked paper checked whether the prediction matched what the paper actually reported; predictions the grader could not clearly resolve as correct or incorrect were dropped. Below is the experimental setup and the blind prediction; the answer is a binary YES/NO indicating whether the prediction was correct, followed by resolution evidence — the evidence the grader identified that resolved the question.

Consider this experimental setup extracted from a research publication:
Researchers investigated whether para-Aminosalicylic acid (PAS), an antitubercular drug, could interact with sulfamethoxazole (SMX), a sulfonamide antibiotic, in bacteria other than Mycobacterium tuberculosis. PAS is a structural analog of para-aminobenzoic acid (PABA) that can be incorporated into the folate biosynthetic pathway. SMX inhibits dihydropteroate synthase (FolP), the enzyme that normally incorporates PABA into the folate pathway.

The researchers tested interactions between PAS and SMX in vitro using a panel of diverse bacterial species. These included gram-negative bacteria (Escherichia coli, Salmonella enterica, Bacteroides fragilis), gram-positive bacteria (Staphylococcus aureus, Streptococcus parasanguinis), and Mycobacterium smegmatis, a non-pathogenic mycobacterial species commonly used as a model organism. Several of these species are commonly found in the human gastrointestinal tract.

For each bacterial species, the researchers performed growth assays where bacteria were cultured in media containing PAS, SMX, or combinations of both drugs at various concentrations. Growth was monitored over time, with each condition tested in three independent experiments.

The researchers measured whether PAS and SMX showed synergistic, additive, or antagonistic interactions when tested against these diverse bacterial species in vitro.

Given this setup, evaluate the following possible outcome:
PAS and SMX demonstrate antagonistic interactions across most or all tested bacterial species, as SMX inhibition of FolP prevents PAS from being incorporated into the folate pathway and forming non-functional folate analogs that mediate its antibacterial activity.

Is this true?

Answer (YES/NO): NO